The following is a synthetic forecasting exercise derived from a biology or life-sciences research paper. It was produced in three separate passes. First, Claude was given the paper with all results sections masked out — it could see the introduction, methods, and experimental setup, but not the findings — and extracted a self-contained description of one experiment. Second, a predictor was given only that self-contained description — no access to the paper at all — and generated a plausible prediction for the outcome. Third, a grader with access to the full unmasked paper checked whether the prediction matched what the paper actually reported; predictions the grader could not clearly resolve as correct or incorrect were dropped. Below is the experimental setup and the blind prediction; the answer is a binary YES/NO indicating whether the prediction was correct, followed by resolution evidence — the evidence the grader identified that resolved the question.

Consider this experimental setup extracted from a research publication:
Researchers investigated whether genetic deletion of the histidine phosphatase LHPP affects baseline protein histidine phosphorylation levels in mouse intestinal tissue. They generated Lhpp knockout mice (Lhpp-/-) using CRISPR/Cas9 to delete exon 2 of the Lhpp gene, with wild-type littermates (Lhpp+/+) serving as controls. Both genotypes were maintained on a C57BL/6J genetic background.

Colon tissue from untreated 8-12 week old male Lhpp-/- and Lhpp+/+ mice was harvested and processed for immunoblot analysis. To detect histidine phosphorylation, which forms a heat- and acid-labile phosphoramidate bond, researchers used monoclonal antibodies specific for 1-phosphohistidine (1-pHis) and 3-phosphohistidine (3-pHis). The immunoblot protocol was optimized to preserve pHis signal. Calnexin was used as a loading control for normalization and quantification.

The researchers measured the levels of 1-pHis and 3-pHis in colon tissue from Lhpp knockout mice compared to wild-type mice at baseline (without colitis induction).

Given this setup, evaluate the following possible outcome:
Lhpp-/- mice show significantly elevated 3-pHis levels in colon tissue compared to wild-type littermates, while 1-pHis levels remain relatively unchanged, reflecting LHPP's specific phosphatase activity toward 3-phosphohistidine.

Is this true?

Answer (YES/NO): NO